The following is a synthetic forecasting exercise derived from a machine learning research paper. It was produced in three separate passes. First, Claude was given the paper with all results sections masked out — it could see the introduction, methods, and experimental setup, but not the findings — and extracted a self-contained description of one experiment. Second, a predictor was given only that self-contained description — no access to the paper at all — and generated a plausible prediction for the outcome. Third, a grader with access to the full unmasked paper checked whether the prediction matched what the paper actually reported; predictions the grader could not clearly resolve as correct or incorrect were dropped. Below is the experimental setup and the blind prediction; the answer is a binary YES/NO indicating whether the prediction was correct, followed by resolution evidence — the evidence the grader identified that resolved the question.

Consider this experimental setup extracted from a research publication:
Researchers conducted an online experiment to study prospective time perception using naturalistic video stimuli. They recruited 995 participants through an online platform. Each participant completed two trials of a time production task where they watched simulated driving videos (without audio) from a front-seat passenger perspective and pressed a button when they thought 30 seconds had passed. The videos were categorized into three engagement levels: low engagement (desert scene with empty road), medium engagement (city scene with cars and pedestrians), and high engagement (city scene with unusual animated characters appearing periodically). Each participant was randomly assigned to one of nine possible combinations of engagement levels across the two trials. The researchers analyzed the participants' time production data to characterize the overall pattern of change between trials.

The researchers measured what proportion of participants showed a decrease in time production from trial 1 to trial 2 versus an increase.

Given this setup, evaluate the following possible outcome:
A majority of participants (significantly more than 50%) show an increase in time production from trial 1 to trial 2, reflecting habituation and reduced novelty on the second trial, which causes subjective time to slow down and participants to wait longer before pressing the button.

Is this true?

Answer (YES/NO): YES